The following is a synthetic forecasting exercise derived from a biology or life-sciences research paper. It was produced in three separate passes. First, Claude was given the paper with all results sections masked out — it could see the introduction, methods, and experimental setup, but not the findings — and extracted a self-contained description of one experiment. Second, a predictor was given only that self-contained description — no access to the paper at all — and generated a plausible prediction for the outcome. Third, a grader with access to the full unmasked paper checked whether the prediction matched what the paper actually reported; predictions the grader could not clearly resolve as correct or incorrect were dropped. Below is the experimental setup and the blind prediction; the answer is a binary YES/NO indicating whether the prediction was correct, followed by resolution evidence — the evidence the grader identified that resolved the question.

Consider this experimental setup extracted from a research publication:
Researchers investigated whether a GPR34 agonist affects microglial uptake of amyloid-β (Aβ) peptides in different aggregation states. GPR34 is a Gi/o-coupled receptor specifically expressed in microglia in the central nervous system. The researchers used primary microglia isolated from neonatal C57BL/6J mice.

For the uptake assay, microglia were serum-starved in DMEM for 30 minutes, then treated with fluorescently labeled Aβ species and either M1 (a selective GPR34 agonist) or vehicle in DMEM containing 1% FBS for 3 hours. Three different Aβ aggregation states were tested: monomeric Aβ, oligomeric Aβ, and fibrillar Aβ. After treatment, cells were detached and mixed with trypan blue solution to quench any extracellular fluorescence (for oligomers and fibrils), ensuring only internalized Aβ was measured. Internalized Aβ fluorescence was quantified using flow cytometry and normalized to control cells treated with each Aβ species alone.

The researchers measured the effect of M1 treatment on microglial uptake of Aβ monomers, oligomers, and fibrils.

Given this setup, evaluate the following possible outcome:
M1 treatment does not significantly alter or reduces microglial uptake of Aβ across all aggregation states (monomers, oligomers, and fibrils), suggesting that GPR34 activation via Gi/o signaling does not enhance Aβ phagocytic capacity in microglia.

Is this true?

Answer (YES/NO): NO